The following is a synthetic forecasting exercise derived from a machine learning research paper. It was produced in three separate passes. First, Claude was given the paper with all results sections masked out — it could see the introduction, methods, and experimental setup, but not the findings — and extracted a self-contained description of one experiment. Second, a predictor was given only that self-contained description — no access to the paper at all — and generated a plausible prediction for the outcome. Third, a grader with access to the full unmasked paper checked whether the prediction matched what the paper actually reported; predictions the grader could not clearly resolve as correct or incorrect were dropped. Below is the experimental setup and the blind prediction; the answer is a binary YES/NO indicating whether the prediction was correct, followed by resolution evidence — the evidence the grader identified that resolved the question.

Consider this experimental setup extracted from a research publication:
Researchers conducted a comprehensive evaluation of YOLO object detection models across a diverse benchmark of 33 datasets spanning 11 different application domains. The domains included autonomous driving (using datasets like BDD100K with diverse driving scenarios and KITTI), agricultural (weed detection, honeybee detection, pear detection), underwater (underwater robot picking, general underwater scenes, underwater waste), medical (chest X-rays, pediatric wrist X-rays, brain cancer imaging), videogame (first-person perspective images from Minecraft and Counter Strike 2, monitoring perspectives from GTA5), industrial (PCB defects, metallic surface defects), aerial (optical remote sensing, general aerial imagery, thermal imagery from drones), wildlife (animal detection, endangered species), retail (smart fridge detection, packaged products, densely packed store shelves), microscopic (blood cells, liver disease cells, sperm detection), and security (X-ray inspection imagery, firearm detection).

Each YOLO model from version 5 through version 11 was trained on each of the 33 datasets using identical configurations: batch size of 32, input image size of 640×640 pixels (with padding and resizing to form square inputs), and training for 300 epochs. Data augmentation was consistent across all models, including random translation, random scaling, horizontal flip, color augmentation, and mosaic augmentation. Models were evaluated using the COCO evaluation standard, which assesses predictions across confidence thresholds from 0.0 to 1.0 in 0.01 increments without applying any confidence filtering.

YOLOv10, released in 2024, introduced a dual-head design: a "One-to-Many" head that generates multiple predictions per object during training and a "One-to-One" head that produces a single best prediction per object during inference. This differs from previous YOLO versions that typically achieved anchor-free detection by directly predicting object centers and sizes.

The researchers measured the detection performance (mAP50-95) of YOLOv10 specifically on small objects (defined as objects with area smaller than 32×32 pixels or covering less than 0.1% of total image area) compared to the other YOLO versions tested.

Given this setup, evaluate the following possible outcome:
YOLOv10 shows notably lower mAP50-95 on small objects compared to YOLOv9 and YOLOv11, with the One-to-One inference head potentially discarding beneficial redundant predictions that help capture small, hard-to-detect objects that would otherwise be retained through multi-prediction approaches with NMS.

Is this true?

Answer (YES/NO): YES